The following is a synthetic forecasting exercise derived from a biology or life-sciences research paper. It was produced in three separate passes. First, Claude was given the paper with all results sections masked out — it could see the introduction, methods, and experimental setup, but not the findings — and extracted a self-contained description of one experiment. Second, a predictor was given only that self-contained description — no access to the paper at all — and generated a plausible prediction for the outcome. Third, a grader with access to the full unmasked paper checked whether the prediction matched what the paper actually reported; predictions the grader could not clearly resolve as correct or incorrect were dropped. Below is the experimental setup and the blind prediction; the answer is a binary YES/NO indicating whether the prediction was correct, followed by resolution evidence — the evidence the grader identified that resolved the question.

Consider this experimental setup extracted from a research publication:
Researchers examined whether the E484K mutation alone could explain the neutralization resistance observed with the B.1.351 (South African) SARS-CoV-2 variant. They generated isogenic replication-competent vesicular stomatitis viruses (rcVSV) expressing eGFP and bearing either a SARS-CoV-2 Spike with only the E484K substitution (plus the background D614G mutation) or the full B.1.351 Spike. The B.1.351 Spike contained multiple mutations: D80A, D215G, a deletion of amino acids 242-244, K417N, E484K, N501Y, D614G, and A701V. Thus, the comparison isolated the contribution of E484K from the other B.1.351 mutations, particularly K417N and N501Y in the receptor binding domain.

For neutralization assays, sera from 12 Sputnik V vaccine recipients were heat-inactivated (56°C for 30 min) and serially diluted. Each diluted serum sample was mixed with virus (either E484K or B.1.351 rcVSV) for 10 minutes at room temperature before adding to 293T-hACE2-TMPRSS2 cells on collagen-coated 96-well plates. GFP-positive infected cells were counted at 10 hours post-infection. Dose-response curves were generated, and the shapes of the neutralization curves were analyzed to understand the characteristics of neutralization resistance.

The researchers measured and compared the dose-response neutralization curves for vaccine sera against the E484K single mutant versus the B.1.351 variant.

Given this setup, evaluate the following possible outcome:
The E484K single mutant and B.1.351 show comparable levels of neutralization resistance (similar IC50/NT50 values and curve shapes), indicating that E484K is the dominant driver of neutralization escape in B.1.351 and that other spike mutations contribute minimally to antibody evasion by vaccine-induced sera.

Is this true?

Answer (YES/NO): NO